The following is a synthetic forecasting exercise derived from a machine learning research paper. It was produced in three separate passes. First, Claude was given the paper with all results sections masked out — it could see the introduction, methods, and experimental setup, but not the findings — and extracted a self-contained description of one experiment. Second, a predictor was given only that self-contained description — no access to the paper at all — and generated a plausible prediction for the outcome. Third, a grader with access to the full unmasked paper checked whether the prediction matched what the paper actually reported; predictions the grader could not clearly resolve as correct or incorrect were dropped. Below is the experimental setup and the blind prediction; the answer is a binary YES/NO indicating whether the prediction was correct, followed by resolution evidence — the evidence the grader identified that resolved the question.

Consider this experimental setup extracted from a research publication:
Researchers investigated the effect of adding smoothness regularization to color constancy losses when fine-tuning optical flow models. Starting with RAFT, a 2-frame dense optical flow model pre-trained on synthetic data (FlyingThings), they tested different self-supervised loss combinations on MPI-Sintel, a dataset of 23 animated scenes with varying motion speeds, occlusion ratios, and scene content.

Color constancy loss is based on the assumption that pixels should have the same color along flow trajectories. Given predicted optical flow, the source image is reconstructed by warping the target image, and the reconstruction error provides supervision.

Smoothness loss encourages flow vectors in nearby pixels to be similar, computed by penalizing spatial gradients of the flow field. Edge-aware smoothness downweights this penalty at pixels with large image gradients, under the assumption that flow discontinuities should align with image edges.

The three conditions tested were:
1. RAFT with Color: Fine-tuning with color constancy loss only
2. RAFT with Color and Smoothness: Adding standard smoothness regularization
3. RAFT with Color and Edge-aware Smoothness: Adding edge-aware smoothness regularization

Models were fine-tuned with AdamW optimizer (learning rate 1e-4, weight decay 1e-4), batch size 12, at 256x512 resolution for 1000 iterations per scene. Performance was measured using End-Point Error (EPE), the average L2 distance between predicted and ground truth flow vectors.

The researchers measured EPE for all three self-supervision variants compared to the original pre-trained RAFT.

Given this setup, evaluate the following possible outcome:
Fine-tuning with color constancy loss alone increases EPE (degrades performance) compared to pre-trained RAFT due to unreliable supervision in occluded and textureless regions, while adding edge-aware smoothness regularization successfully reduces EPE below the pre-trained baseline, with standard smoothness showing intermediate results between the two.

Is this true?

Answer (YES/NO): NO